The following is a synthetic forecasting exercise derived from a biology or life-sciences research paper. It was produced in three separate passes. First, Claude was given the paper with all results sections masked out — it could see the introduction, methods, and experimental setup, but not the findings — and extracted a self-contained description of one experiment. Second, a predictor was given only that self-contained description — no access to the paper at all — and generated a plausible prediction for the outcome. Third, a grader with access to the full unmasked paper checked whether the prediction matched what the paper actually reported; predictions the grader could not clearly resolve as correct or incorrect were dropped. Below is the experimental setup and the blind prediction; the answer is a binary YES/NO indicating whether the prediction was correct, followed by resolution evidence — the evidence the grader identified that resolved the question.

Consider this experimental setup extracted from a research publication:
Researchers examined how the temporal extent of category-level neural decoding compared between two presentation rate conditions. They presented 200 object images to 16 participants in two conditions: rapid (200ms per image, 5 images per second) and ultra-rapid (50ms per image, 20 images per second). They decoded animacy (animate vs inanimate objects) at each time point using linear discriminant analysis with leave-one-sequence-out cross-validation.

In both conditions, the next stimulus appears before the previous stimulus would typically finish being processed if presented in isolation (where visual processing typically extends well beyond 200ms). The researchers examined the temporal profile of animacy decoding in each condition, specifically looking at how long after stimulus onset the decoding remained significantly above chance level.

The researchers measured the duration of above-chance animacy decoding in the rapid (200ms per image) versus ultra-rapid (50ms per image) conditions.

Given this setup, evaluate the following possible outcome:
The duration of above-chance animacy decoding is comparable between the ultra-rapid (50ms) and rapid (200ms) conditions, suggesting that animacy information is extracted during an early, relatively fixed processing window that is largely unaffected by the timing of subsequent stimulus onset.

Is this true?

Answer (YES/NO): NO